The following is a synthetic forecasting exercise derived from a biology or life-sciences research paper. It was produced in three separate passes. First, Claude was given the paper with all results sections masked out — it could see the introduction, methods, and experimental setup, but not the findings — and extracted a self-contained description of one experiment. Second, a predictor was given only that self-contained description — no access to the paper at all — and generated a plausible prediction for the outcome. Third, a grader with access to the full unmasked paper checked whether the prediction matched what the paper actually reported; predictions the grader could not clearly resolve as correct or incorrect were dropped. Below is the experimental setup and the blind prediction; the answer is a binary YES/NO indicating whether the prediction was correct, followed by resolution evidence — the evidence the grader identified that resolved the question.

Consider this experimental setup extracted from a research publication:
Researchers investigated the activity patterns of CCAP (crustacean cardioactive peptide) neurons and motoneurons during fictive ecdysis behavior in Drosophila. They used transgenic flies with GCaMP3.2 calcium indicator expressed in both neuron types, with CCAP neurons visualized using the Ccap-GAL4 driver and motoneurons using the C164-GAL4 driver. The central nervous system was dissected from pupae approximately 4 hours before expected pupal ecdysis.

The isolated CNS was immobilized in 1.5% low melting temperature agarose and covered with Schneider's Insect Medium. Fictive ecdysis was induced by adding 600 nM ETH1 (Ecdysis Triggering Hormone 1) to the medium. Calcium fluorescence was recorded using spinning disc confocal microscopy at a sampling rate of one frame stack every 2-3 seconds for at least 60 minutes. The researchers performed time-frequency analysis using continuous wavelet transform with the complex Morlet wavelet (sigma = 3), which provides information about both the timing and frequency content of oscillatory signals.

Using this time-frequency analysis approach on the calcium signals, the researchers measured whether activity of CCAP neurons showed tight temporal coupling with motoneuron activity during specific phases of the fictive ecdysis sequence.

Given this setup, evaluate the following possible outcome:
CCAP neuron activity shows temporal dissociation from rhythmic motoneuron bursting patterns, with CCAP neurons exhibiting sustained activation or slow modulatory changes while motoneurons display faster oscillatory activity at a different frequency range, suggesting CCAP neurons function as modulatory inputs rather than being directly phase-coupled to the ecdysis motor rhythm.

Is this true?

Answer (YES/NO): NO